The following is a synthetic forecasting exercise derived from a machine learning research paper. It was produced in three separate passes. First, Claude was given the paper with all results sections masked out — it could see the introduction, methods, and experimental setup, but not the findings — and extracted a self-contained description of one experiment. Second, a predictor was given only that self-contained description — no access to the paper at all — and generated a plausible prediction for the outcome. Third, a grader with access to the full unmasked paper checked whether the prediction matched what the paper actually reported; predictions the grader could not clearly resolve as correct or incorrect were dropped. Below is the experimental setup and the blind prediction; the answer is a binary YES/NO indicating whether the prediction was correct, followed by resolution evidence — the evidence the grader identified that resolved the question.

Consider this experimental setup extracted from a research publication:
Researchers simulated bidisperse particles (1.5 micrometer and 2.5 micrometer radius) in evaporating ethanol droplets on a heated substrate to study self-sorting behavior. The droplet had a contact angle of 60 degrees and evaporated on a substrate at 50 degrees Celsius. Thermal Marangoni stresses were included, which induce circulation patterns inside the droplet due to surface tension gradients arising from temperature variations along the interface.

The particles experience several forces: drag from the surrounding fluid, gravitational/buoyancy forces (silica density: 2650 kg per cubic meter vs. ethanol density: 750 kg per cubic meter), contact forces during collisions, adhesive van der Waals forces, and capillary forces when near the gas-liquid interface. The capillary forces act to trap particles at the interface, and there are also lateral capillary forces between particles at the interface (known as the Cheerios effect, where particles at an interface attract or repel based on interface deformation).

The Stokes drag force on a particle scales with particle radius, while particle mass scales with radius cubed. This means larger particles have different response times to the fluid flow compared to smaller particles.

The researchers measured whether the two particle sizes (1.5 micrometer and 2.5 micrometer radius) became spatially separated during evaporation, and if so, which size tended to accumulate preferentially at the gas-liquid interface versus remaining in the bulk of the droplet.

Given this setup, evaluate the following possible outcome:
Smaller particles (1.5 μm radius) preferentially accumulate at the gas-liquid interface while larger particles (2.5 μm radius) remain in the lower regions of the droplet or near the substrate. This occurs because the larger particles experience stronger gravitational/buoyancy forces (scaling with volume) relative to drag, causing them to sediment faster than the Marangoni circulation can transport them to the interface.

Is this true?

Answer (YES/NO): NO